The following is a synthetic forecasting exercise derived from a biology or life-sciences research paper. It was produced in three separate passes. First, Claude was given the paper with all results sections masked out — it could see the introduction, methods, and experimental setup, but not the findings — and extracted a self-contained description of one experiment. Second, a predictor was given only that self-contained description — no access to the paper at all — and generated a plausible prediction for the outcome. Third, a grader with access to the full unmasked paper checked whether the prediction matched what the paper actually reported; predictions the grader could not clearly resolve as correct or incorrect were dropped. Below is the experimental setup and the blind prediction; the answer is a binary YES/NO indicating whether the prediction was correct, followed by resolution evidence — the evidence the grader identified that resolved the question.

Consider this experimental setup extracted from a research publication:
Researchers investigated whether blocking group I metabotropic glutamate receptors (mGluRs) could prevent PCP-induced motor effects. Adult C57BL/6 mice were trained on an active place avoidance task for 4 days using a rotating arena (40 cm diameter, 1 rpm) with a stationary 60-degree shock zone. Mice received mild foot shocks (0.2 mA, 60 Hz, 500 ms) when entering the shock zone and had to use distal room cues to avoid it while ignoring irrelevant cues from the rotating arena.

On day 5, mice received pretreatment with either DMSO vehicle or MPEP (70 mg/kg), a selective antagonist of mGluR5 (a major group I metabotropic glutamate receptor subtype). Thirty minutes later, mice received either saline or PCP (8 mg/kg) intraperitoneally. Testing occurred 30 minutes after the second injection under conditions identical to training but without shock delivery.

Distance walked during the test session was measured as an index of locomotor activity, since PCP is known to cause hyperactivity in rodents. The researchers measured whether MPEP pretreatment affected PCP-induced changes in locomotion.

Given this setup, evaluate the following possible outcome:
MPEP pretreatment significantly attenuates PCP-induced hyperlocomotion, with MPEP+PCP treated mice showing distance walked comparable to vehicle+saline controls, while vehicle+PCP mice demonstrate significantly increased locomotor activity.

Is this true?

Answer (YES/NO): YES